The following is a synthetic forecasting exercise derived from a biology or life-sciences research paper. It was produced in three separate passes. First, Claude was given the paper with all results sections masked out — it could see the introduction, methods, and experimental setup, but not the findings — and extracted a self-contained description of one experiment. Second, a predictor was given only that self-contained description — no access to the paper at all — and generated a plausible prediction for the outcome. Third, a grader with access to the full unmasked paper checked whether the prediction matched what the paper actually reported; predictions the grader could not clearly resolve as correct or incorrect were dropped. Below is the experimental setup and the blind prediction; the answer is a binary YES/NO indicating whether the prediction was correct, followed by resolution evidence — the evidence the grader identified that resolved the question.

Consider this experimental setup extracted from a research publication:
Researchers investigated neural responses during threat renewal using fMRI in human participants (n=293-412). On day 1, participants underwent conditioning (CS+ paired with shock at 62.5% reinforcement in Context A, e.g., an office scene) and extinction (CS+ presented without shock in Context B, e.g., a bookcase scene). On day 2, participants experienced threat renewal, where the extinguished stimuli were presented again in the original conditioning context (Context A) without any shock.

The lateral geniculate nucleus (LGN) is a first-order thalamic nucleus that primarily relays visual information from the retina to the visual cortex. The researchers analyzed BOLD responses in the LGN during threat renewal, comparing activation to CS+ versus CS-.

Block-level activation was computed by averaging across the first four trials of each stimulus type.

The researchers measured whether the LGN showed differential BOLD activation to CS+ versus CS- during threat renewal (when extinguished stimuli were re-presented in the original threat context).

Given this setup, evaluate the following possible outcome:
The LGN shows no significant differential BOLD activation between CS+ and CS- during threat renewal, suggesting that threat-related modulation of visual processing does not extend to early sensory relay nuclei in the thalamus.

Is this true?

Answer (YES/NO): NO